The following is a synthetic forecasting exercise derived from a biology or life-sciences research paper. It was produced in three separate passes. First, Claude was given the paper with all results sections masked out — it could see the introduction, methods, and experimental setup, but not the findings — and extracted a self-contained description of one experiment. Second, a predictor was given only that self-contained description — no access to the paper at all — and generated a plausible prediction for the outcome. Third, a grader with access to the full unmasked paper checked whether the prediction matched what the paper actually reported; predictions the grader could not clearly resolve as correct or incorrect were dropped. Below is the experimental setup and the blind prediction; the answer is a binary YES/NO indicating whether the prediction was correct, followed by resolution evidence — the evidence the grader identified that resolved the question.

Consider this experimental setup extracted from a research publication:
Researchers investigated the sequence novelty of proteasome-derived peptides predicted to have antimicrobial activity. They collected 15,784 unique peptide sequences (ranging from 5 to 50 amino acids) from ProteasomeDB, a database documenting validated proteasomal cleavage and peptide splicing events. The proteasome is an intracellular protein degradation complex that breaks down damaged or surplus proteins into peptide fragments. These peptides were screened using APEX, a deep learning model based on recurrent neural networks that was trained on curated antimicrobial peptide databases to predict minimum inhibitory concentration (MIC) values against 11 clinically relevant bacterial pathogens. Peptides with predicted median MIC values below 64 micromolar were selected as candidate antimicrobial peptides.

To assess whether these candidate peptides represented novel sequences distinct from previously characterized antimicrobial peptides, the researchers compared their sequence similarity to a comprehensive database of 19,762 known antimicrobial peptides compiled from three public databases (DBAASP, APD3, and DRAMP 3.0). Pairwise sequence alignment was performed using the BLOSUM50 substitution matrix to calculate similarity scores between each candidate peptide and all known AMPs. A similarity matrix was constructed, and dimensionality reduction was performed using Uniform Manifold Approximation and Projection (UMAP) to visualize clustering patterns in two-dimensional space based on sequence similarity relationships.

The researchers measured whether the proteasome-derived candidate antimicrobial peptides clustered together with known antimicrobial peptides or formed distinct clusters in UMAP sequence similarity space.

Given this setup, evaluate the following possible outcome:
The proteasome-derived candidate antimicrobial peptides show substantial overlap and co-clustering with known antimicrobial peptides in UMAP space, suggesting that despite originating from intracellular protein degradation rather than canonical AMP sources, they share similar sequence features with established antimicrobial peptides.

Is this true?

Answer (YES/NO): NO